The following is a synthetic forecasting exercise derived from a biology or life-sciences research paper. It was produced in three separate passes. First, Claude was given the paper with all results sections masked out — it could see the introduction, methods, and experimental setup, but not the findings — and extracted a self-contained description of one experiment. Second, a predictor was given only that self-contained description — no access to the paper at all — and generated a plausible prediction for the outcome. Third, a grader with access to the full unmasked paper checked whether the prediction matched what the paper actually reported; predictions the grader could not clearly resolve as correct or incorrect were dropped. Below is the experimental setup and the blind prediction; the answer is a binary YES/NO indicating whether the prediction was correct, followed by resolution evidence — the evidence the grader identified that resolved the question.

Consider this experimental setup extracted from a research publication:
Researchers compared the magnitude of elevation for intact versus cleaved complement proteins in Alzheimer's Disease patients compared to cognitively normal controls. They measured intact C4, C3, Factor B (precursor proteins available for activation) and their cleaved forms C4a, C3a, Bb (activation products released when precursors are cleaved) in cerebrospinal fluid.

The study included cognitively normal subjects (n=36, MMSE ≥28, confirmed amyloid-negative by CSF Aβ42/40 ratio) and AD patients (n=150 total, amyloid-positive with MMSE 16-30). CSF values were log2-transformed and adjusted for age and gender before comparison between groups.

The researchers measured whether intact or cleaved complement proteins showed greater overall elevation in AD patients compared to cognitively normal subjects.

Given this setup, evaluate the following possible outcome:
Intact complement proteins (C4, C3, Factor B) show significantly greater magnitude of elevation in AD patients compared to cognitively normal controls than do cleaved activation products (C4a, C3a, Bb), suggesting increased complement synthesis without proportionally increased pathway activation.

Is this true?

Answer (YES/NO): NO